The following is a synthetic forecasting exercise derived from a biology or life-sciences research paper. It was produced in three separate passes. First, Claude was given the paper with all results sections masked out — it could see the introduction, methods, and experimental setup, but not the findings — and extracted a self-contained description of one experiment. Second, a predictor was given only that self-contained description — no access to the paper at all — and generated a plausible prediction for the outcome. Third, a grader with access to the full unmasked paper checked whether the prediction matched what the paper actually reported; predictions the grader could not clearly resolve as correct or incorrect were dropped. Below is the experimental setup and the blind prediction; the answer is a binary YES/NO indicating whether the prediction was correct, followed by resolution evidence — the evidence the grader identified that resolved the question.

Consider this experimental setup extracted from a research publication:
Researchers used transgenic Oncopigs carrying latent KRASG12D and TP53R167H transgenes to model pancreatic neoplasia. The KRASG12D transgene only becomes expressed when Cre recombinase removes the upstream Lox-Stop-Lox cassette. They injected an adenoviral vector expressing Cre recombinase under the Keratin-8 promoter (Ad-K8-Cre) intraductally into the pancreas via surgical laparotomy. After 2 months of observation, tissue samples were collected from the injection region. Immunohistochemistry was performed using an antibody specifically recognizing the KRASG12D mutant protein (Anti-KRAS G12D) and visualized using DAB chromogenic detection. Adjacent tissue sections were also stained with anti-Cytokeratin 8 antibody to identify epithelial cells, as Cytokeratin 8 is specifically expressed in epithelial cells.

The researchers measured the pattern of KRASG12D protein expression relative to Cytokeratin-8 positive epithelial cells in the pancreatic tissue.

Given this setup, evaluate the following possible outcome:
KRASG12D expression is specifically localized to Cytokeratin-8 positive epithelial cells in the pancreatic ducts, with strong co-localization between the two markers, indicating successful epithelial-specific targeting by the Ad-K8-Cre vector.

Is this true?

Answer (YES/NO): YES